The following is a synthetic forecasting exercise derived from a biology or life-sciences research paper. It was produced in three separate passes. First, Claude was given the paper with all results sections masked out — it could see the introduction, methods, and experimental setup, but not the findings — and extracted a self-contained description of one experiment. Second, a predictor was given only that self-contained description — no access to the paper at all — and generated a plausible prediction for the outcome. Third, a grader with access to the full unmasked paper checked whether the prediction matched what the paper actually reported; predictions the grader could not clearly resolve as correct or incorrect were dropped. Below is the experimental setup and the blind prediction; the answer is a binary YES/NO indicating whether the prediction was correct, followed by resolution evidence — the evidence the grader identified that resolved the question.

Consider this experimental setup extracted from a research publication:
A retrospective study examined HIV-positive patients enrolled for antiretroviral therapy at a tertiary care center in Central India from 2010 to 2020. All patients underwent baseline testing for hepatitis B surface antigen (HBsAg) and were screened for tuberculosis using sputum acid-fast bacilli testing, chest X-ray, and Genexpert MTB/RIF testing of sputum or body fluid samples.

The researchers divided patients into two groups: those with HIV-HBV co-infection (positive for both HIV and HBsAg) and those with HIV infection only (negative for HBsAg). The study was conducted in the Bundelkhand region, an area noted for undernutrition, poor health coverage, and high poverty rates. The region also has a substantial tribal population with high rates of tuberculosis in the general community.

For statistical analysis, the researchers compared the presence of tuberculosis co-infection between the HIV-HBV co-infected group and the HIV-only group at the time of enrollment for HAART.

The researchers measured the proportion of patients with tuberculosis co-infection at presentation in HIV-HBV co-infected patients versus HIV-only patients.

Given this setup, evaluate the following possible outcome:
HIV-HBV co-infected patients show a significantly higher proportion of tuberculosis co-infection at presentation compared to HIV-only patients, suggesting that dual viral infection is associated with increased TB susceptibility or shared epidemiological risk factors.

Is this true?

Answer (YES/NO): NO